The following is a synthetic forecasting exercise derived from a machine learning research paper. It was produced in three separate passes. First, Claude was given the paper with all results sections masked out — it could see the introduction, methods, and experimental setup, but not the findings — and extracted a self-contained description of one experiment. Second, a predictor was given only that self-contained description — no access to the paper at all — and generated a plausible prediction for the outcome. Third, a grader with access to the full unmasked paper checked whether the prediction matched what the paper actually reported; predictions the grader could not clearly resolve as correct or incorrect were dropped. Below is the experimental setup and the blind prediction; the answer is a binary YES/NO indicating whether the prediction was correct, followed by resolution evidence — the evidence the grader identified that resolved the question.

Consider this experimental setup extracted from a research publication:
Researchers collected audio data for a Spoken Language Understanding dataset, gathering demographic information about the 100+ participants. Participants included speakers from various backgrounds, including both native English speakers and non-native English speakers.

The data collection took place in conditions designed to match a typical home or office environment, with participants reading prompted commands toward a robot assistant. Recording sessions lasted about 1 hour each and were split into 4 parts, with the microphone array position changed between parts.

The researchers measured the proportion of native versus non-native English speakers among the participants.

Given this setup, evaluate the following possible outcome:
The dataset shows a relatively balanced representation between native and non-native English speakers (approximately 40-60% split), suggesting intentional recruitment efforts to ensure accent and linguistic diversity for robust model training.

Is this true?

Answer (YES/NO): NO